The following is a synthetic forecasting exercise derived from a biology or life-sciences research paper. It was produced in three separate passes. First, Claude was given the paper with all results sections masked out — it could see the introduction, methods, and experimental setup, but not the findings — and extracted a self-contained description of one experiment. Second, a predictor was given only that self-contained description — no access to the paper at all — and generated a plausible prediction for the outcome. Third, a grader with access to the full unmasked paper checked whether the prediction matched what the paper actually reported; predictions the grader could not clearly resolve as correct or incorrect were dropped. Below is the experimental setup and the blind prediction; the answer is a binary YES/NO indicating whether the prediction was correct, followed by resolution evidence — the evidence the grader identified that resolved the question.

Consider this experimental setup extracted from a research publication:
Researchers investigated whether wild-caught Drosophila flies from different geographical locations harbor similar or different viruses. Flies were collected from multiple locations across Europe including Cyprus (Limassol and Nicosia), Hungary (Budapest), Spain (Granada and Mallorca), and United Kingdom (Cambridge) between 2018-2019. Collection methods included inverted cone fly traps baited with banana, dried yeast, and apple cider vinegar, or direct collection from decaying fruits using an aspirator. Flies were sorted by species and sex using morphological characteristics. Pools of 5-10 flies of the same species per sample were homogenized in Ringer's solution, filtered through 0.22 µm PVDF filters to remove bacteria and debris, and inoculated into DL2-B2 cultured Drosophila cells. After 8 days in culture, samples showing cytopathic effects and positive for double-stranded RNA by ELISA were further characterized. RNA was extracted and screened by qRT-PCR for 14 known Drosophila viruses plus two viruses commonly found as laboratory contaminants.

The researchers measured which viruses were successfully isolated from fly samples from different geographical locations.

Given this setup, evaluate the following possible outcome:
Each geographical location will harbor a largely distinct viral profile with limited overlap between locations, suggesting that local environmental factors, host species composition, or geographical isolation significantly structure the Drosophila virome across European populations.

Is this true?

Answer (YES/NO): NO